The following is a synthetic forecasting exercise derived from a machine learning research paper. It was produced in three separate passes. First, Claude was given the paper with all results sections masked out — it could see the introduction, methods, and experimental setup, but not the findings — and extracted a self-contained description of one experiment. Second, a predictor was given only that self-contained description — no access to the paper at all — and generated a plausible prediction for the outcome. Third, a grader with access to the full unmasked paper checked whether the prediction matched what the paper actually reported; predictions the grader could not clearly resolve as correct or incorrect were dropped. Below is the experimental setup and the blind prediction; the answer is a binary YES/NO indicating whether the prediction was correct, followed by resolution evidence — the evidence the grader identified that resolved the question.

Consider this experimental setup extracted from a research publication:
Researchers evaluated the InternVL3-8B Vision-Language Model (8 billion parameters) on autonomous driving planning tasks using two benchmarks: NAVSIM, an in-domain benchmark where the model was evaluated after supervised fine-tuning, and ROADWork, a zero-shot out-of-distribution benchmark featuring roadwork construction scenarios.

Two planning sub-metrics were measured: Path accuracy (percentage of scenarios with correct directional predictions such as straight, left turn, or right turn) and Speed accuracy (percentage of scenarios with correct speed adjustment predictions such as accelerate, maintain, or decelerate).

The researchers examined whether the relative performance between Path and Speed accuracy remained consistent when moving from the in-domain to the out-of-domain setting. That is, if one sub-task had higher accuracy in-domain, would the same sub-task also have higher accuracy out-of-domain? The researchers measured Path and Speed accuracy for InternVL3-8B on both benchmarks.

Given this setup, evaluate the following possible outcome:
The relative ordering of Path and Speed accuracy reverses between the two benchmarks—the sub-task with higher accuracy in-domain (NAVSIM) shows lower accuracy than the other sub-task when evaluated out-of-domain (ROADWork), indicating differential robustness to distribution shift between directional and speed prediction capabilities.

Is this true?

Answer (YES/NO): YES